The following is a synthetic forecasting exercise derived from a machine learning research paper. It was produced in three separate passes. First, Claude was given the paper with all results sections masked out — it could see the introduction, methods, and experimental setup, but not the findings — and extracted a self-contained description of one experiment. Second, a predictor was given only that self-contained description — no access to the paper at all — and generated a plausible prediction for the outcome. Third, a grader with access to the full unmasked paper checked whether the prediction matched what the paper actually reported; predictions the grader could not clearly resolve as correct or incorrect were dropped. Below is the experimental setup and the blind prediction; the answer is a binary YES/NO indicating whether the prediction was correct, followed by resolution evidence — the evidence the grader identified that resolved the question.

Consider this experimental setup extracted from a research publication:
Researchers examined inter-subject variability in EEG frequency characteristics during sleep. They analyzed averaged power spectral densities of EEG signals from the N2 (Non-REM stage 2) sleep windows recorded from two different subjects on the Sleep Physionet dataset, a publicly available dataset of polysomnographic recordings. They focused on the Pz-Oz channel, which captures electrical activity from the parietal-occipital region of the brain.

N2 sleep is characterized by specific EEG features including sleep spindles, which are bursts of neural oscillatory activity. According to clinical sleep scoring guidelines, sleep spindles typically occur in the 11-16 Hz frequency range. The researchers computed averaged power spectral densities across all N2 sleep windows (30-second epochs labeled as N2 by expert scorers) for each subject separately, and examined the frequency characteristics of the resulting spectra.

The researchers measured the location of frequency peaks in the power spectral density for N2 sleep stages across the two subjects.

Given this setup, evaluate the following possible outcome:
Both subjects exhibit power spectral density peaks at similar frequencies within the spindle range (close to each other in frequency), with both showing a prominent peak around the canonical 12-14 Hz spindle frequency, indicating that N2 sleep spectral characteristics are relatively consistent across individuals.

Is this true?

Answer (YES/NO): NO